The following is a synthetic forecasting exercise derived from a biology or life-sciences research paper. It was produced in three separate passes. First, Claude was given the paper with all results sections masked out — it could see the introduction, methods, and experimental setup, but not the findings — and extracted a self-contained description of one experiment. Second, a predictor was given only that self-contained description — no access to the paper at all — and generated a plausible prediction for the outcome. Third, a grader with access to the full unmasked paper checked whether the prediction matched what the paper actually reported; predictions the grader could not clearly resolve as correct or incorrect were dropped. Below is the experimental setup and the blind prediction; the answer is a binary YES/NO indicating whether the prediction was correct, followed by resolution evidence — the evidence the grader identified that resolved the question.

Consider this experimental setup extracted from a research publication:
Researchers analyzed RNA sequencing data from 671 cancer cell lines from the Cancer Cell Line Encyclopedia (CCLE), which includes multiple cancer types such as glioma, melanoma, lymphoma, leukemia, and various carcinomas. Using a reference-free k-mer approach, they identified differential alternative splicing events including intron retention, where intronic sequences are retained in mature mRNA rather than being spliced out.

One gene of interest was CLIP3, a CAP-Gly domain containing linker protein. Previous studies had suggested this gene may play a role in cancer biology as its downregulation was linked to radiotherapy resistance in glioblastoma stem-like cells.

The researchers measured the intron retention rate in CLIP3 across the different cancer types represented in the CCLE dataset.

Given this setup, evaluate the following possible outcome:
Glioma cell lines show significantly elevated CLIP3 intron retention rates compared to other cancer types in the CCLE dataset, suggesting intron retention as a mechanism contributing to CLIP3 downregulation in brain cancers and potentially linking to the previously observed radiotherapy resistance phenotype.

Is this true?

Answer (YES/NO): YES